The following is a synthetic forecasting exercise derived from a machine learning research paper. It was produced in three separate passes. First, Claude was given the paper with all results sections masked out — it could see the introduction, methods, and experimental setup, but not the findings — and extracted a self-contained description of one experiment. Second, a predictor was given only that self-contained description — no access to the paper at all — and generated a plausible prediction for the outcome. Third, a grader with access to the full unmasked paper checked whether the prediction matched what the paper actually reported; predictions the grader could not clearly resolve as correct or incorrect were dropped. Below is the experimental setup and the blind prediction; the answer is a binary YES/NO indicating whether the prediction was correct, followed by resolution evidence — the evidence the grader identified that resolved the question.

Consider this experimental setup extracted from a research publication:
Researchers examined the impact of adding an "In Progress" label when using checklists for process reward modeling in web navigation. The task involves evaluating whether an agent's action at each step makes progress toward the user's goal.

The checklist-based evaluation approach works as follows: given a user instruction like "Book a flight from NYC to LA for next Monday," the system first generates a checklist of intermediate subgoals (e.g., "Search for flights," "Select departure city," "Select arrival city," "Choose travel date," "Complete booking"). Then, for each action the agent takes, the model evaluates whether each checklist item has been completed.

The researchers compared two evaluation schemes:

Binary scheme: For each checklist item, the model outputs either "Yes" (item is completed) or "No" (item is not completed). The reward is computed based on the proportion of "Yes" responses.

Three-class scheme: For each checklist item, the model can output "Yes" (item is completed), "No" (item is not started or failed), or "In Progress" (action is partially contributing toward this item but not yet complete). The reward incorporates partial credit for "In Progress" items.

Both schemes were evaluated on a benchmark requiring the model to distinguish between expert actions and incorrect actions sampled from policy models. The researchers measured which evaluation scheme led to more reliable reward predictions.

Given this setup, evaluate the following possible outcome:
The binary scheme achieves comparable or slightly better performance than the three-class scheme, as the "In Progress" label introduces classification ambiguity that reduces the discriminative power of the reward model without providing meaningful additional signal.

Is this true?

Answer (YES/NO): NO